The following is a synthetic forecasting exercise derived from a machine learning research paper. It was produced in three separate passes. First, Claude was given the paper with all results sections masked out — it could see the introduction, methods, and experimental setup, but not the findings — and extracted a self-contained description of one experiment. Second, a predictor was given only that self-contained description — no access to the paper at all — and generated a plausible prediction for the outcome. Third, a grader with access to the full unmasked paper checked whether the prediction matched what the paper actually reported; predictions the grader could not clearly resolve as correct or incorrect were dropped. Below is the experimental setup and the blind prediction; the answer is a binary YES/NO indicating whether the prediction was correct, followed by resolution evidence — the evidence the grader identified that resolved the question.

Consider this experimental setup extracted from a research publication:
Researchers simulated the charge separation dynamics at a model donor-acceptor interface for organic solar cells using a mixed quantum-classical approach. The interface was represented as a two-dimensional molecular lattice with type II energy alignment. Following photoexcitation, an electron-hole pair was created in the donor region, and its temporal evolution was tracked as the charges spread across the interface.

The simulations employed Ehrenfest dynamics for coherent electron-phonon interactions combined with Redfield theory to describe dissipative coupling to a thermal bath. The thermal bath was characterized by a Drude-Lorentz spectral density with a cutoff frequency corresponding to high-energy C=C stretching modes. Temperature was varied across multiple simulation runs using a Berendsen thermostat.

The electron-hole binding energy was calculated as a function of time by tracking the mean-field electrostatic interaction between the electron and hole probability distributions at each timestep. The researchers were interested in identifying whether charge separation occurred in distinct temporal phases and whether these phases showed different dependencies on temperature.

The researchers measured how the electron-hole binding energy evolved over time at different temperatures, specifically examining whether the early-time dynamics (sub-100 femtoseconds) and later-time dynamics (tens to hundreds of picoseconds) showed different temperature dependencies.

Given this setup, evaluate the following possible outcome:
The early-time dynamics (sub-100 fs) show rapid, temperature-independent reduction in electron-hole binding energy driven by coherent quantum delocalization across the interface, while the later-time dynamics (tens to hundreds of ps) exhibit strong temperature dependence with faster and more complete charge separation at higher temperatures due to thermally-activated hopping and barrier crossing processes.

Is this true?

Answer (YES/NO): YES